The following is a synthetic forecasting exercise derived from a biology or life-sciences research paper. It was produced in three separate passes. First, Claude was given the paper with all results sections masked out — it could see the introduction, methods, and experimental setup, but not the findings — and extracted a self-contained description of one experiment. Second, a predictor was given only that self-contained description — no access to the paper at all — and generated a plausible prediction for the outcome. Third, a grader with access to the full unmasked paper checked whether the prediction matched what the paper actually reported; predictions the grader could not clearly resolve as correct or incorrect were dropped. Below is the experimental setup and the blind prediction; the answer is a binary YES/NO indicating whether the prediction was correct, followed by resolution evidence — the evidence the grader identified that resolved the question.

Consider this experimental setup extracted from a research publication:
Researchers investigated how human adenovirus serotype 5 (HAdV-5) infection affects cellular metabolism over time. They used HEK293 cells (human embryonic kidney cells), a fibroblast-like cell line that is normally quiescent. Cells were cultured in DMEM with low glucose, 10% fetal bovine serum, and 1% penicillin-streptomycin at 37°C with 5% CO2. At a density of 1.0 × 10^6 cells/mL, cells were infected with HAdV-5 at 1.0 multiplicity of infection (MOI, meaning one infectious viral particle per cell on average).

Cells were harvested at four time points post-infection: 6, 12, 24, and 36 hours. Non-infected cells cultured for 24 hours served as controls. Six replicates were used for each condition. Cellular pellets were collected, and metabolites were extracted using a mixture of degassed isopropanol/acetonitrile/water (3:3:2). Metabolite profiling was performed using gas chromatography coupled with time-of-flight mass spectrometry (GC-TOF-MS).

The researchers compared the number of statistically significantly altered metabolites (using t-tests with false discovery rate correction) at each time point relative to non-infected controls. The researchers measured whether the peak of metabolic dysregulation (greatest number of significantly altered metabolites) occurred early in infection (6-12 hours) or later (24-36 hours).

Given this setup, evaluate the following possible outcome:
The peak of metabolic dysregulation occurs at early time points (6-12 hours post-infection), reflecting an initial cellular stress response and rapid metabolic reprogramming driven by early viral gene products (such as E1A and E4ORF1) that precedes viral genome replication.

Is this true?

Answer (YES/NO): YES